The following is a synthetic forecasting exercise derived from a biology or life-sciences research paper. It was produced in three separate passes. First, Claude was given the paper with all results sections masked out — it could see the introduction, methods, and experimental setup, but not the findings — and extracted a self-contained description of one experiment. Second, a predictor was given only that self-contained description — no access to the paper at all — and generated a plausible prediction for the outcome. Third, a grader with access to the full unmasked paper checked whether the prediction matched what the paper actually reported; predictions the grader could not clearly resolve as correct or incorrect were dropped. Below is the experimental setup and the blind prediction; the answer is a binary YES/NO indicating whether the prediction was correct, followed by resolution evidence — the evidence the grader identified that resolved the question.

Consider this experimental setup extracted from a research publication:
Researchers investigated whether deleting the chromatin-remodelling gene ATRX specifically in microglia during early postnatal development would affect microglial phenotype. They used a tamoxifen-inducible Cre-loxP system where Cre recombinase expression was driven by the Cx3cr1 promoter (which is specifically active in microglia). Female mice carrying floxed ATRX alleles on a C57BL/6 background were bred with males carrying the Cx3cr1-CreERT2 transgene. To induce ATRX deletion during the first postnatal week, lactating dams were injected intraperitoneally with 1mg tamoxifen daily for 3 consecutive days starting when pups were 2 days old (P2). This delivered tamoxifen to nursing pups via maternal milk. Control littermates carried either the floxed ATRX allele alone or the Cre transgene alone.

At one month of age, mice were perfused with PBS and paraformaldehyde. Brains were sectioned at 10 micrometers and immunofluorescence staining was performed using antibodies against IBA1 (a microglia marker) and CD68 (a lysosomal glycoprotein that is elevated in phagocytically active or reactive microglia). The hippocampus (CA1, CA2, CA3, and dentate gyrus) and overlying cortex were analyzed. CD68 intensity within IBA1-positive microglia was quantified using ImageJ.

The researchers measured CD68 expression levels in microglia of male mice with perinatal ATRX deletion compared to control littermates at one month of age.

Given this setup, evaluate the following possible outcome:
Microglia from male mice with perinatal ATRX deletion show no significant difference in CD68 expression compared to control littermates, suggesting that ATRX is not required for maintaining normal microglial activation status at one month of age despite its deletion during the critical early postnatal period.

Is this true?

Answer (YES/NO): NO